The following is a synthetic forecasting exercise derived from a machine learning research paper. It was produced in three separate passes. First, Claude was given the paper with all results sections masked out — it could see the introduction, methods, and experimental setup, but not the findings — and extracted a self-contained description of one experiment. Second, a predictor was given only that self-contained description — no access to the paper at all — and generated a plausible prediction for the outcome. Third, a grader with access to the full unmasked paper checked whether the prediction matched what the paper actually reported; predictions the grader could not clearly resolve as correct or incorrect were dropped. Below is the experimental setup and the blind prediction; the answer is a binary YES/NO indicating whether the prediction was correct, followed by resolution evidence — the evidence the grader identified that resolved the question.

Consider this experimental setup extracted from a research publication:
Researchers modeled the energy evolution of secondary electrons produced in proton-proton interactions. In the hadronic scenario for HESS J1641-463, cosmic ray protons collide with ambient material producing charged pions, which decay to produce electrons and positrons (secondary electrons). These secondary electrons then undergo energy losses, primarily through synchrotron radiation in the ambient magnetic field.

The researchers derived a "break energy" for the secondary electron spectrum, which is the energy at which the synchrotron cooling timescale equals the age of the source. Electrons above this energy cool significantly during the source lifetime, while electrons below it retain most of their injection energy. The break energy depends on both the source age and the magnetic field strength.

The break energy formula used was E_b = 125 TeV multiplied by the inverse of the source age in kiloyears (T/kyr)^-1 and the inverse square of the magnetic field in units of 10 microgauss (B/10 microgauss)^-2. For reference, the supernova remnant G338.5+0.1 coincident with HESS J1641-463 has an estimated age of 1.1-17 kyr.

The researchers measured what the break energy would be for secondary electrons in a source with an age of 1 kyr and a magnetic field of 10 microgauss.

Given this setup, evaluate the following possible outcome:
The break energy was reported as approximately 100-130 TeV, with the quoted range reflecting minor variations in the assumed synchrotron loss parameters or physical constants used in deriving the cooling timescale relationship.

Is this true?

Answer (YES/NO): NO